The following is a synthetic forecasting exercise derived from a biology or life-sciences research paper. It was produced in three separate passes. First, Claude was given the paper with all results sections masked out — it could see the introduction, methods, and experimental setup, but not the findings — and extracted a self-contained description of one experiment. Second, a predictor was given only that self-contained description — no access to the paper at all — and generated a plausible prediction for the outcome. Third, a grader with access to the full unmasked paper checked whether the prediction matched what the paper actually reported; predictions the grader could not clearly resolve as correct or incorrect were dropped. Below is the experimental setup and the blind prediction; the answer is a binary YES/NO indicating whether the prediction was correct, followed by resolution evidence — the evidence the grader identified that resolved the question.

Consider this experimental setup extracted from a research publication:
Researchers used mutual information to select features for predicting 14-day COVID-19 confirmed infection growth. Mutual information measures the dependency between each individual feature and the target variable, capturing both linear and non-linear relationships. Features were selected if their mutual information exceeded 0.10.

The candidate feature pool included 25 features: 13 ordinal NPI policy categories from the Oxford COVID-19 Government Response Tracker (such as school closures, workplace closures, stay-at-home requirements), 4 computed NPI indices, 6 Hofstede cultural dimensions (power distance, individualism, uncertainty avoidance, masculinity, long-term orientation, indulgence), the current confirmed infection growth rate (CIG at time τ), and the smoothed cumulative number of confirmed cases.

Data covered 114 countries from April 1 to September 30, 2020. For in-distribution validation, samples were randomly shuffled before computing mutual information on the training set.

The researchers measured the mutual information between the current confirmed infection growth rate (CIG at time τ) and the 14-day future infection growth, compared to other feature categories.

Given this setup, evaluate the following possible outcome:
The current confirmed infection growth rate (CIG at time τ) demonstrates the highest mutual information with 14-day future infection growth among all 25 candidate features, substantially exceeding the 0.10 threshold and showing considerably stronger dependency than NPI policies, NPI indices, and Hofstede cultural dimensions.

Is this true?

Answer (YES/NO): YES